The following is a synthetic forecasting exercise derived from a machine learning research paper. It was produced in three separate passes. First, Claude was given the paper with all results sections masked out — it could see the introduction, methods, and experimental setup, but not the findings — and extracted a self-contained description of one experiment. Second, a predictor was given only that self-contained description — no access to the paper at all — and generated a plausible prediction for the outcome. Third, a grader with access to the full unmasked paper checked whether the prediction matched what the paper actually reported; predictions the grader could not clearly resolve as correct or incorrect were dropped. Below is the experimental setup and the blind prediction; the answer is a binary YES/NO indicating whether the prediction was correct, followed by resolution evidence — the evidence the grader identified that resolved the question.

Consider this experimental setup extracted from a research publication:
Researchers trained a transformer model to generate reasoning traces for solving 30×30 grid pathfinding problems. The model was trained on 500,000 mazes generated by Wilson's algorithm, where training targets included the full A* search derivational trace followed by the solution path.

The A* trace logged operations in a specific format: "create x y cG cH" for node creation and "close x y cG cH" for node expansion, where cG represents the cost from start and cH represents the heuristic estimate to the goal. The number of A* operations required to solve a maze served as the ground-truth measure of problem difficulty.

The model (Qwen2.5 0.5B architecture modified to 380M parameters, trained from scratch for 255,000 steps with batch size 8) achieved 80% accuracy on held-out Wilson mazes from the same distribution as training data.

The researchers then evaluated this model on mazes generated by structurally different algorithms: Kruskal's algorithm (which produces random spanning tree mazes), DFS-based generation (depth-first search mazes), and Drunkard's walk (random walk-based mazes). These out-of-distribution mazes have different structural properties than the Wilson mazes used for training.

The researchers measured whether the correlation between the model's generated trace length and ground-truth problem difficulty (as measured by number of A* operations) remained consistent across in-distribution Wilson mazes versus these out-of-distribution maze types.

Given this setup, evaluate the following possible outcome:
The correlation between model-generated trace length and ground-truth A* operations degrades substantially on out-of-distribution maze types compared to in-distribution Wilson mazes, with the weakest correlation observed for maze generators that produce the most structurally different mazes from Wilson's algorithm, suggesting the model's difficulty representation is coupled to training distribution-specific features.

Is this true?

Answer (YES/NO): YES